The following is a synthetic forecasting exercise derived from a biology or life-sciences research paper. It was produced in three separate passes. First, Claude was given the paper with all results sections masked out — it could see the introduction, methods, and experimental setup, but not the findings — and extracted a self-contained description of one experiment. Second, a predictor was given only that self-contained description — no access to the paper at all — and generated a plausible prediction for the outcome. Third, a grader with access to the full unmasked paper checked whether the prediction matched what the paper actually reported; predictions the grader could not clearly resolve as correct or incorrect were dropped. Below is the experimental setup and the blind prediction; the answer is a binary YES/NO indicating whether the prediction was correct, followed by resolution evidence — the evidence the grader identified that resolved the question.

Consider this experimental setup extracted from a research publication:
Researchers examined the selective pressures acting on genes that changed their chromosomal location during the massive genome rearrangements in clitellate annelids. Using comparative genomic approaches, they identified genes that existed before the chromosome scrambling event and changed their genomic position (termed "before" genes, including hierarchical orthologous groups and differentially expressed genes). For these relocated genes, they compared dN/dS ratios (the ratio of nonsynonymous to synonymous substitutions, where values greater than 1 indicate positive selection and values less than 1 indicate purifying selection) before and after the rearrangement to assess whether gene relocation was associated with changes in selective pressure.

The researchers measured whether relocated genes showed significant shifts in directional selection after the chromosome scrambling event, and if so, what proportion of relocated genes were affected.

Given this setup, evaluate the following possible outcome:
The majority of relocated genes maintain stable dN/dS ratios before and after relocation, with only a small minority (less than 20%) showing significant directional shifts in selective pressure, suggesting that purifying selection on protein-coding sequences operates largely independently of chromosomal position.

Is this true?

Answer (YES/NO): NO